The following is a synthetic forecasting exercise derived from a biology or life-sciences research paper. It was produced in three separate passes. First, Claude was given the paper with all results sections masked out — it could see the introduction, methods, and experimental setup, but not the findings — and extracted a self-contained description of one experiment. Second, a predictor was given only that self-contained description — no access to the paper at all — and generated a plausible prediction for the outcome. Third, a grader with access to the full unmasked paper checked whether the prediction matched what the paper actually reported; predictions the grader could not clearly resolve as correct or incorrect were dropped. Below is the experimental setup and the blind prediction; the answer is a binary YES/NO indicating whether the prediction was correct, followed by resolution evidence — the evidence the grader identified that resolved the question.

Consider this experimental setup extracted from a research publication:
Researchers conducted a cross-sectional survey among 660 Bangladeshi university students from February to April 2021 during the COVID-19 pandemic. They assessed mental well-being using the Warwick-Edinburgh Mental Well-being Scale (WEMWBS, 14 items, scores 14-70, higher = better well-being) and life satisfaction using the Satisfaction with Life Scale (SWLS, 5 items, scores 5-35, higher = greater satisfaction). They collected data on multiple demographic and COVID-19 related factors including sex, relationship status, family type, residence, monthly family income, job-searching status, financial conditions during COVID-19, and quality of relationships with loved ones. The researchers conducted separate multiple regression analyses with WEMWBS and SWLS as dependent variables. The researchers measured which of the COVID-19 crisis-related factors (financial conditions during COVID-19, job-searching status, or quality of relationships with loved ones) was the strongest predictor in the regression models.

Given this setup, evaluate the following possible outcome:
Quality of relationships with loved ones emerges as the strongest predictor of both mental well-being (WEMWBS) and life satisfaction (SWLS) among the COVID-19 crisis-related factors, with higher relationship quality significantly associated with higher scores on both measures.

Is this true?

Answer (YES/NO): NO